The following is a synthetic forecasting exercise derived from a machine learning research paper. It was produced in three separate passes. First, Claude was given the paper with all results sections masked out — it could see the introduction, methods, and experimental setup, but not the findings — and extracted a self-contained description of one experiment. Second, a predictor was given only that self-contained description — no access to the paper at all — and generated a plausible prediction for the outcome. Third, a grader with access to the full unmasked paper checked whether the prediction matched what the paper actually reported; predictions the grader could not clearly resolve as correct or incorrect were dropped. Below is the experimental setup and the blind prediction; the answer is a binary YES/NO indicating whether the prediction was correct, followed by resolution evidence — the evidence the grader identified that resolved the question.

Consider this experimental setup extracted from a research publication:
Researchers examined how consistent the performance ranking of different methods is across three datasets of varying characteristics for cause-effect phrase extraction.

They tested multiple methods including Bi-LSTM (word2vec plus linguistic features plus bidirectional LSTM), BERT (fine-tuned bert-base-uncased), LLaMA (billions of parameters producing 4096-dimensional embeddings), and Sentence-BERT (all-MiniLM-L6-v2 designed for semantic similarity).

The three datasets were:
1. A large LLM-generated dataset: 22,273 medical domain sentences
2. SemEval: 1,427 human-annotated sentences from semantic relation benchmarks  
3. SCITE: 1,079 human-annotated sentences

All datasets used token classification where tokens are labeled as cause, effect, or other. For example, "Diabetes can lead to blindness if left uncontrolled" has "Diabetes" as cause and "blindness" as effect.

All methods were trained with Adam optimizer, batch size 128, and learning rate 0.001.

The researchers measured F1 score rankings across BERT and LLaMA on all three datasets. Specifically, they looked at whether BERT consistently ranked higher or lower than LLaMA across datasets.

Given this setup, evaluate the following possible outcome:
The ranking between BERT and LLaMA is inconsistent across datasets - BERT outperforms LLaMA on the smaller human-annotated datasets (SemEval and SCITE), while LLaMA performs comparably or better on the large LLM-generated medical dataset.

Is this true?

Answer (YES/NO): NO